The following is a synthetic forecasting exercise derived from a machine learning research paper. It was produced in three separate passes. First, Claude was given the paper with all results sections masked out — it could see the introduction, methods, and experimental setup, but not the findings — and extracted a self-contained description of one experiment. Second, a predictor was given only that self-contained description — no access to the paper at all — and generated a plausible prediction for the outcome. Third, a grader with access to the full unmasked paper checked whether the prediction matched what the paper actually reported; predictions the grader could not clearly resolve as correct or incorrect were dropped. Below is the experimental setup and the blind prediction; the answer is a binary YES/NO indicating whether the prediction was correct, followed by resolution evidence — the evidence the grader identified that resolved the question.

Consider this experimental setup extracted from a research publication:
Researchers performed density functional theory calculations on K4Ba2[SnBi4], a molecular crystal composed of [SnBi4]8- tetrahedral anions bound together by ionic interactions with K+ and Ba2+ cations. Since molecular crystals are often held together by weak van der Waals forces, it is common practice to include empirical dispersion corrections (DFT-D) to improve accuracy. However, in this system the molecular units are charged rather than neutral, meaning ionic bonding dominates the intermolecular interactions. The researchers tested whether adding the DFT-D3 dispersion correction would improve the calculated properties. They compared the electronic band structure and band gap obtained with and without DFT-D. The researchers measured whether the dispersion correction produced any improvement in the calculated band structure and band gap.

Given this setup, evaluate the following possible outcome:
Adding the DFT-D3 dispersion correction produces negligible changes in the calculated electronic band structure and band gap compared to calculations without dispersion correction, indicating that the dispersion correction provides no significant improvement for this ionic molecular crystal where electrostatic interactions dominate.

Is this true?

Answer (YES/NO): YES